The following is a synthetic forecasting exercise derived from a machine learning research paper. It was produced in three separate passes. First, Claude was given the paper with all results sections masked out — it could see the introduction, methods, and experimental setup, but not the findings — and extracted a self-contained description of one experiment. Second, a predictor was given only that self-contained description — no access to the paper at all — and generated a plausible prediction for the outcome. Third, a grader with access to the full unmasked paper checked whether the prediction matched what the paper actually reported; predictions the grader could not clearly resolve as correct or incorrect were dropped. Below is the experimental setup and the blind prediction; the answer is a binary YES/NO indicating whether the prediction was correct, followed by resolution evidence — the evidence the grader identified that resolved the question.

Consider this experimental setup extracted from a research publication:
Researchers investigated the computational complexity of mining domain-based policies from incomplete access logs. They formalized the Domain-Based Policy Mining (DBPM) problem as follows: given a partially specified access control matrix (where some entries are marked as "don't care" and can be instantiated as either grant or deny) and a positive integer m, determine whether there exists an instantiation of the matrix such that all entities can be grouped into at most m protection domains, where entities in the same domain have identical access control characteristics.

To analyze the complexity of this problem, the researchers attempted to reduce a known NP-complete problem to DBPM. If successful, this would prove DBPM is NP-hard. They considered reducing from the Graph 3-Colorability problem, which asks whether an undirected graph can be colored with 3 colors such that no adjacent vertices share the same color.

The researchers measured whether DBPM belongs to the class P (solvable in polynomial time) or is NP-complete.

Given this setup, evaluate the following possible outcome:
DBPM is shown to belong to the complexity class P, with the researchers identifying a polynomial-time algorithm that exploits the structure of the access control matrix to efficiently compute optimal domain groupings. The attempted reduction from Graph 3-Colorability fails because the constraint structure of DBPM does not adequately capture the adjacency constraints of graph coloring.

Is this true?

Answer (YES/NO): NO